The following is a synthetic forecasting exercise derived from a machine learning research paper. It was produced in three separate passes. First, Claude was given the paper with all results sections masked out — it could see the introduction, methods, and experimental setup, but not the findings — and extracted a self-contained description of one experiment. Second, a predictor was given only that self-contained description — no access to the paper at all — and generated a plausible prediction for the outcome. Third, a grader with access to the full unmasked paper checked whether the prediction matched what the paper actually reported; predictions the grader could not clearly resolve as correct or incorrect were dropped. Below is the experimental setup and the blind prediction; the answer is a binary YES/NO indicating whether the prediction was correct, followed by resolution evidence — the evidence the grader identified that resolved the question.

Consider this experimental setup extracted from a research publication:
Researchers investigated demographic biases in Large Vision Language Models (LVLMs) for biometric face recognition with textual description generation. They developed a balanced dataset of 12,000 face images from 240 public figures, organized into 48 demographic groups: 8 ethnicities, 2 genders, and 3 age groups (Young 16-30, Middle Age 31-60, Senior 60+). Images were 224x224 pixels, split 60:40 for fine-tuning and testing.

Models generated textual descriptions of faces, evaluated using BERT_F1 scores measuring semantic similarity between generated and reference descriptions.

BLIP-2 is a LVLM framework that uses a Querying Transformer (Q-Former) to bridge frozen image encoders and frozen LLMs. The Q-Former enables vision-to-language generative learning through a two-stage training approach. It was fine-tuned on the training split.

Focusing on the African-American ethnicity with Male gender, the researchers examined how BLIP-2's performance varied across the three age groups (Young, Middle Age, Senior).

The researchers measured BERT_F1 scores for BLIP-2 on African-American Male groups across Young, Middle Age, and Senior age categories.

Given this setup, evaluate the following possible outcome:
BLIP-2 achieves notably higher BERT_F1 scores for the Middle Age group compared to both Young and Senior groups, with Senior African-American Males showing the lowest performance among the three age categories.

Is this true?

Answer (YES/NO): NO